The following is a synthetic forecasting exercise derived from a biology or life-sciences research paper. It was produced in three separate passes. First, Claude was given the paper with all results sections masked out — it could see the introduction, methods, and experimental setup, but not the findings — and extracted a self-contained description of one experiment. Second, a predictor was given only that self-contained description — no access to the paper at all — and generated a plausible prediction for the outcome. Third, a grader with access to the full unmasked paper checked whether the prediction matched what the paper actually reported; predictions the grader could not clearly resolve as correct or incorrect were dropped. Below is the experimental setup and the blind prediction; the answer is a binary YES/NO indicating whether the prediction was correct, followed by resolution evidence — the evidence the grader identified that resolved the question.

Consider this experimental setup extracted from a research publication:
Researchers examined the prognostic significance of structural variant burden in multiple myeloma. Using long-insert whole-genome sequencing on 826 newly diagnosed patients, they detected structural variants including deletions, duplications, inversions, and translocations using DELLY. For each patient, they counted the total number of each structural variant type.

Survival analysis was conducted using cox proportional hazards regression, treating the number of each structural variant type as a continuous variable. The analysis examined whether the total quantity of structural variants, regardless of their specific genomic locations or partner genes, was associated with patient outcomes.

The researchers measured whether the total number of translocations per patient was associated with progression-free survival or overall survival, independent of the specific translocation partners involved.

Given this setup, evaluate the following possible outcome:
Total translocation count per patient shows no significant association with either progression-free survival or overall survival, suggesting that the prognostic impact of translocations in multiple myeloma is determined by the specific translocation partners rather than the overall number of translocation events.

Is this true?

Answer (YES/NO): NO